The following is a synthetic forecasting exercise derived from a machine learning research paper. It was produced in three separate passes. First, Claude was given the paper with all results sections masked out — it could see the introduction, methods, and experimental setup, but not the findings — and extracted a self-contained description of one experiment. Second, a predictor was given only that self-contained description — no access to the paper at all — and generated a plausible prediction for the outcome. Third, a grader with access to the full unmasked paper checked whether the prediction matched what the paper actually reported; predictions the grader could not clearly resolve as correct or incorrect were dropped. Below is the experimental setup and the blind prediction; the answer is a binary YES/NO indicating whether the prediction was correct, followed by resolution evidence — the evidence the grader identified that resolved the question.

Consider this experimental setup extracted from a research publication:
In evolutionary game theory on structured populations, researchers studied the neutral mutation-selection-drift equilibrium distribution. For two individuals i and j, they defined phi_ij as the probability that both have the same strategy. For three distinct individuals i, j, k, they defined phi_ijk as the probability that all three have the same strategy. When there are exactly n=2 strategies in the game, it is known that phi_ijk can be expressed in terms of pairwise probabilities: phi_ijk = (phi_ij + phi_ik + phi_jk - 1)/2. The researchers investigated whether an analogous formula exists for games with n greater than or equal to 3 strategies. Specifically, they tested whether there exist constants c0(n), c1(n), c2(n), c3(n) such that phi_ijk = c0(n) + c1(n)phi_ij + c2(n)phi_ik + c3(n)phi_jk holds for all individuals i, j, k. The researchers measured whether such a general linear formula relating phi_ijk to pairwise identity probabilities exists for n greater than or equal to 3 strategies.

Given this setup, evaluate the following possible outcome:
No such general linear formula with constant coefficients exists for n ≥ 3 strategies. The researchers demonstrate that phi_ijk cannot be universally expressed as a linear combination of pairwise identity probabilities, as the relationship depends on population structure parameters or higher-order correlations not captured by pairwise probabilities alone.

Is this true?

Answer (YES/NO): YES